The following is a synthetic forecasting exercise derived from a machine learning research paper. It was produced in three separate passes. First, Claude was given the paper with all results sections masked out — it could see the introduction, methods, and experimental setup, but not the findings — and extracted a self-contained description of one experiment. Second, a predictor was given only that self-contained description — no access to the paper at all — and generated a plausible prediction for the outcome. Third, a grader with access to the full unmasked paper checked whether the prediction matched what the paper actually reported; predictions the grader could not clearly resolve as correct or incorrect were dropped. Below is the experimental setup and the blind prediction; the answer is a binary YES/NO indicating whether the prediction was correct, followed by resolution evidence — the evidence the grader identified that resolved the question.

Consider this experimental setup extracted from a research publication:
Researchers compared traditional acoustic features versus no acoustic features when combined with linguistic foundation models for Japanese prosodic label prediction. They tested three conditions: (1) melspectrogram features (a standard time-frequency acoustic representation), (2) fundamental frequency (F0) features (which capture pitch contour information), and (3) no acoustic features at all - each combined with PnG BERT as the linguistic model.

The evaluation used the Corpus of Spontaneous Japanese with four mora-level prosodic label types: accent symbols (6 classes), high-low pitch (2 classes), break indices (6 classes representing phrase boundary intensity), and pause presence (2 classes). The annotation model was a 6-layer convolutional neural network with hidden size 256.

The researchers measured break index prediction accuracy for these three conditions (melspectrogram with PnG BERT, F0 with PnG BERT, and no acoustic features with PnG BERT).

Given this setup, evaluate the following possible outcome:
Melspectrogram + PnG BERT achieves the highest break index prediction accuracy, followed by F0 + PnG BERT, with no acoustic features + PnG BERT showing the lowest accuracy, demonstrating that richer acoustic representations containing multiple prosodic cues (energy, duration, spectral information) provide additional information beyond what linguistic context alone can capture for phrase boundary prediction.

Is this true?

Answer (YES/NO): NO